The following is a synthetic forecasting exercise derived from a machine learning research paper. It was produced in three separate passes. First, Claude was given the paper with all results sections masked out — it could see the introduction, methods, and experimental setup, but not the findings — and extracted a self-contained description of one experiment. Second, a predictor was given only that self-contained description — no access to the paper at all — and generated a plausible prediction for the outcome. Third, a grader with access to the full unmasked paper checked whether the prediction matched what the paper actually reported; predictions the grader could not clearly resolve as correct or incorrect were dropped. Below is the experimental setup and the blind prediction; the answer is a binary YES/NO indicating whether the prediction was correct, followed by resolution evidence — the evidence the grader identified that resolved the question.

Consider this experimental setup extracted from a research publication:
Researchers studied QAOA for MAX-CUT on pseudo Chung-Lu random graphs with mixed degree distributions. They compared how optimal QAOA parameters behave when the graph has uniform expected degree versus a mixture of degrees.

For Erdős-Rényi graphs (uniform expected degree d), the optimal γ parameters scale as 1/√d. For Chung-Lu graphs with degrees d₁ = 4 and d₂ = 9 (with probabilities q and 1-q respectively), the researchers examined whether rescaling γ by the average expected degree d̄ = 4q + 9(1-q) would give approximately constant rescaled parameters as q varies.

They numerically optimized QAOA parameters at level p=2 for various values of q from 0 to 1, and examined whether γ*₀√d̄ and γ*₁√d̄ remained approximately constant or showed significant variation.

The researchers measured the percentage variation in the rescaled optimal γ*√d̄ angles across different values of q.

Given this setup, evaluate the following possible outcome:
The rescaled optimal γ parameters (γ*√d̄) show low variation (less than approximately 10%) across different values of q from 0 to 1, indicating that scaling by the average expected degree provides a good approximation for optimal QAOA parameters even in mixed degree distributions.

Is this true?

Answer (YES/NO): YES